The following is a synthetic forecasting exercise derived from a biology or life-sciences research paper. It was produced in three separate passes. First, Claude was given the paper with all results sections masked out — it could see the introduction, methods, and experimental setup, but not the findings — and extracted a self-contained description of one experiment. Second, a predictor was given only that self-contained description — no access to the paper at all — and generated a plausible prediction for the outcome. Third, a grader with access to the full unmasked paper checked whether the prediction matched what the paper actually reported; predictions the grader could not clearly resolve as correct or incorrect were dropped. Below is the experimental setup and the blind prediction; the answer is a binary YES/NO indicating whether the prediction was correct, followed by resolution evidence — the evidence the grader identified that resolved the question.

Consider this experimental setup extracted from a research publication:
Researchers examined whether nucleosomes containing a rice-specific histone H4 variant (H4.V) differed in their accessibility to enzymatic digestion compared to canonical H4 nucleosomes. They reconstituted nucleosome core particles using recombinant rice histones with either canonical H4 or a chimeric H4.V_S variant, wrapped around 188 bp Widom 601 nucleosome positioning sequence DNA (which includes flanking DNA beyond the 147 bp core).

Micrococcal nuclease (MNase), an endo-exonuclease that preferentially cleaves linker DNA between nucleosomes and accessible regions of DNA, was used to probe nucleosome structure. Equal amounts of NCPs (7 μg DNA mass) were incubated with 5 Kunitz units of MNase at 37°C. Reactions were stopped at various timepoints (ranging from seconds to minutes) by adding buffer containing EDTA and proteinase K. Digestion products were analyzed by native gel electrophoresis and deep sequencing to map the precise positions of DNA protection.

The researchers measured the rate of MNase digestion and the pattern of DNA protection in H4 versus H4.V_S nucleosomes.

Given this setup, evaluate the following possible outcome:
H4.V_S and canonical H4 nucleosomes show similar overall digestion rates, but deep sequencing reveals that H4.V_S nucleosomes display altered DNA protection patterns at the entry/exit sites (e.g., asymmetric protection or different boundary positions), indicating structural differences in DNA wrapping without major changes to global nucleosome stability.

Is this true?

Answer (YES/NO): NO